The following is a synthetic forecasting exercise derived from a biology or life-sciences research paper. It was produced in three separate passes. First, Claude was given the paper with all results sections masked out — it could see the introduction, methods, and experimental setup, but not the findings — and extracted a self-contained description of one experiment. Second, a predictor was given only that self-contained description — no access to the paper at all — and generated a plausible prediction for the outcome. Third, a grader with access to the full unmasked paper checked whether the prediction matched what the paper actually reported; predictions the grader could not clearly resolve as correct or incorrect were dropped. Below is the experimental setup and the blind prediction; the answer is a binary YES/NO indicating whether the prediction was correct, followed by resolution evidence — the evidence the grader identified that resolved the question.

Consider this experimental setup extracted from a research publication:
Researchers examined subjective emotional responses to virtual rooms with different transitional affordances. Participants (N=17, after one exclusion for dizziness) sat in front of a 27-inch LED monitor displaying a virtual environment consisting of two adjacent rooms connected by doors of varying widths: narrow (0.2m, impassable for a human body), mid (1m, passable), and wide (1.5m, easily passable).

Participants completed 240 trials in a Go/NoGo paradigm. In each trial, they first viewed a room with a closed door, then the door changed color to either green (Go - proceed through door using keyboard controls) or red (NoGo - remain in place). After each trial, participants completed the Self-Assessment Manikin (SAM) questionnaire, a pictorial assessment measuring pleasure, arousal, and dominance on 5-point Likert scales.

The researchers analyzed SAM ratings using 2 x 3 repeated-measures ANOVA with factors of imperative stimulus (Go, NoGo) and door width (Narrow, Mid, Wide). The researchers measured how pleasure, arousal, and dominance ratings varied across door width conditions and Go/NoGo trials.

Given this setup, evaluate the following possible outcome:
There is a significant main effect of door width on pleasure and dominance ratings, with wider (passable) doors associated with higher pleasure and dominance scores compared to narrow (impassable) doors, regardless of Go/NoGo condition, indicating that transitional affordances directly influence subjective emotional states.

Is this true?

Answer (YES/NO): NO